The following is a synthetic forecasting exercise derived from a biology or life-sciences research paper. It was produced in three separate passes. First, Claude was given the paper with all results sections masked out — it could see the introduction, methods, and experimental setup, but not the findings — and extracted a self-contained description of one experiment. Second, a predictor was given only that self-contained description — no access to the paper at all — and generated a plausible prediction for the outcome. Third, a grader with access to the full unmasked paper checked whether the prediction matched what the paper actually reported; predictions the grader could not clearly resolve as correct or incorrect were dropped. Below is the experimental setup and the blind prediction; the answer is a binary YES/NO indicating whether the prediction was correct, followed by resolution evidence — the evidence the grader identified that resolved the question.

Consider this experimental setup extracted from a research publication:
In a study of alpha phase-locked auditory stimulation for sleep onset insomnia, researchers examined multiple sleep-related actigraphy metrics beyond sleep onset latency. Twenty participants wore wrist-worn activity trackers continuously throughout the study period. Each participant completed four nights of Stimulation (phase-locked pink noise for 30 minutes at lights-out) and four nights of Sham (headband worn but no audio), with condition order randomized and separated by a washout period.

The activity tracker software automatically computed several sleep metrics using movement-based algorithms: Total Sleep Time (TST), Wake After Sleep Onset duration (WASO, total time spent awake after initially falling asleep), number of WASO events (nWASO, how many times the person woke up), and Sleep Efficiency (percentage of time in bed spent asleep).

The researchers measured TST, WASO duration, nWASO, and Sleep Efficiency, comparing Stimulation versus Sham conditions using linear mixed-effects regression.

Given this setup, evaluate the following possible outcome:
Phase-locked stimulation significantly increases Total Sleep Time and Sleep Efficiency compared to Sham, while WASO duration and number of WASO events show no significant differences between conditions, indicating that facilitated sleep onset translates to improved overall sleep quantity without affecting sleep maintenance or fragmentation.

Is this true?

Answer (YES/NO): NO